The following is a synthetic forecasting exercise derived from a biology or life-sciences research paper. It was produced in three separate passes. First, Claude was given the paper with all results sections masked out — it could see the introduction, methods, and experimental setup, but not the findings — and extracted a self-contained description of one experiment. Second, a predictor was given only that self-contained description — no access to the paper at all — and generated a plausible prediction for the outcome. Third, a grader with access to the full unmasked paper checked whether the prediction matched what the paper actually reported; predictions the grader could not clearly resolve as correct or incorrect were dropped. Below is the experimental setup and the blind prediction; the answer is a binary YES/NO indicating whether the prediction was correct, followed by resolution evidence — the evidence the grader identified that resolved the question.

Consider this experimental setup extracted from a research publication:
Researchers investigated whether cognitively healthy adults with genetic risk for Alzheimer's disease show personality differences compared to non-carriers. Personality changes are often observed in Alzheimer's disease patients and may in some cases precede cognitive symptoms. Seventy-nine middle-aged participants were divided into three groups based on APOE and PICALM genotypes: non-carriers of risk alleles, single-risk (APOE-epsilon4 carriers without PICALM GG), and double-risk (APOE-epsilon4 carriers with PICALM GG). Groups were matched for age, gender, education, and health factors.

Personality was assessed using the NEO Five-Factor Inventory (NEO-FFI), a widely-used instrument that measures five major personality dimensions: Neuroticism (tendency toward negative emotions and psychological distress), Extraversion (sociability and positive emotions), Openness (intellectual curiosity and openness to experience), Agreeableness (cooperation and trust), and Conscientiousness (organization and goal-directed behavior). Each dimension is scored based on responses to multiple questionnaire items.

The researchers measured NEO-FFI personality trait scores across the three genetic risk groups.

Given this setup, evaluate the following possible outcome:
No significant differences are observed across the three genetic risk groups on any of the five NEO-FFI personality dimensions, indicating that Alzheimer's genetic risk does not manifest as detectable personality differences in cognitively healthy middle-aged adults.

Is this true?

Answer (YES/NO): NO